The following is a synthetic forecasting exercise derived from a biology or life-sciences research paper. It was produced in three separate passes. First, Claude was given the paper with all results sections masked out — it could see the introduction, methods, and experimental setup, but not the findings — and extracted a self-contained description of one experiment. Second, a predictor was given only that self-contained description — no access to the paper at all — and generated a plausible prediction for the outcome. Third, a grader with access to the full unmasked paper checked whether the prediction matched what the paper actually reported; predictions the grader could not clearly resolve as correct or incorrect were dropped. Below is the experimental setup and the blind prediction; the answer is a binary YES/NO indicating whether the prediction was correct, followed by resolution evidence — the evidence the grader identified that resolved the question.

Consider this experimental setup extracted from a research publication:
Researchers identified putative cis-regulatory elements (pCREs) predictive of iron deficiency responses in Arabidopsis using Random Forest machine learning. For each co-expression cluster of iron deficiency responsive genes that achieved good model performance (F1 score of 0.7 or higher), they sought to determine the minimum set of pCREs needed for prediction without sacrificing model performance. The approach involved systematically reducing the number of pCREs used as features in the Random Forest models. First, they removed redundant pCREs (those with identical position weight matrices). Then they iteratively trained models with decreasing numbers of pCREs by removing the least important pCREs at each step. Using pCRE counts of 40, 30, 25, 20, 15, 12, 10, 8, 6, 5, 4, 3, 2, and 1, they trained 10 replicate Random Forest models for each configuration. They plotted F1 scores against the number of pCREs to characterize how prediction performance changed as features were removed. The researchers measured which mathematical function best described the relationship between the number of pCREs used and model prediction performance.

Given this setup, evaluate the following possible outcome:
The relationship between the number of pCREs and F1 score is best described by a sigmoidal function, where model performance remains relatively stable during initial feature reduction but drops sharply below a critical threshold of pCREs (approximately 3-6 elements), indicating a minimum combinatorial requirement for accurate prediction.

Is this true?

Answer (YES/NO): NO